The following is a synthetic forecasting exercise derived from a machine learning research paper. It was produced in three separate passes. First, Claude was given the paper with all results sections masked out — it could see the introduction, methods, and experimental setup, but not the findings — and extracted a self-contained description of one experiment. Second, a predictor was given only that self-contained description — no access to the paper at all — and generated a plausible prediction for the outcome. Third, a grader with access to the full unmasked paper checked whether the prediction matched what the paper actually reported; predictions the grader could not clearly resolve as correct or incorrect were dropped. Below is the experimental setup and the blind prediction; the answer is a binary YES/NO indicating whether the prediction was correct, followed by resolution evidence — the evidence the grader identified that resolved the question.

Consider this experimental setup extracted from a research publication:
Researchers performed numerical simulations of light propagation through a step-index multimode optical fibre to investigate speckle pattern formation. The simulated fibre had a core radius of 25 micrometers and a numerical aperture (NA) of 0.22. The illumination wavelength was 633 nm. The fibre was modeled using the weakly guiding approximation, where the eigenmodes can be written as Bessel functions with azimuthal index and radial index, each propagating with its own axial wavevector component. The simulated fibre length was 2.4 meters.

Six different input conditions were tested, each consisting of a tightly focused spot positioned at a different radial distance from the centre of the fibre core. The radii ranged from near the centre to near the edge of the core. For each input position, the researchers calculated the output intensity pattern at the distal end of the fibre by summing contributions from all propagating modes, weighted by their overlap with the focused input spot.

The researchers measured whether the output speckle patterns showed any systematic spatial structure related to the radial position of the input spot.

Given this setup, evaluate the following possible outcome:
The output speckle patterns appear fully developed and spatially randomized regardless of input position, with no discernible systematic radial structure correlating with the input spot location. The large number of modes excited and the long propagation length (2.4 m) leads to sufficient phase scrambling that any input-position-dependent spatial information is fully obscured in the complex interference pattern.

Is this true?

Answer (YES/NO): NO